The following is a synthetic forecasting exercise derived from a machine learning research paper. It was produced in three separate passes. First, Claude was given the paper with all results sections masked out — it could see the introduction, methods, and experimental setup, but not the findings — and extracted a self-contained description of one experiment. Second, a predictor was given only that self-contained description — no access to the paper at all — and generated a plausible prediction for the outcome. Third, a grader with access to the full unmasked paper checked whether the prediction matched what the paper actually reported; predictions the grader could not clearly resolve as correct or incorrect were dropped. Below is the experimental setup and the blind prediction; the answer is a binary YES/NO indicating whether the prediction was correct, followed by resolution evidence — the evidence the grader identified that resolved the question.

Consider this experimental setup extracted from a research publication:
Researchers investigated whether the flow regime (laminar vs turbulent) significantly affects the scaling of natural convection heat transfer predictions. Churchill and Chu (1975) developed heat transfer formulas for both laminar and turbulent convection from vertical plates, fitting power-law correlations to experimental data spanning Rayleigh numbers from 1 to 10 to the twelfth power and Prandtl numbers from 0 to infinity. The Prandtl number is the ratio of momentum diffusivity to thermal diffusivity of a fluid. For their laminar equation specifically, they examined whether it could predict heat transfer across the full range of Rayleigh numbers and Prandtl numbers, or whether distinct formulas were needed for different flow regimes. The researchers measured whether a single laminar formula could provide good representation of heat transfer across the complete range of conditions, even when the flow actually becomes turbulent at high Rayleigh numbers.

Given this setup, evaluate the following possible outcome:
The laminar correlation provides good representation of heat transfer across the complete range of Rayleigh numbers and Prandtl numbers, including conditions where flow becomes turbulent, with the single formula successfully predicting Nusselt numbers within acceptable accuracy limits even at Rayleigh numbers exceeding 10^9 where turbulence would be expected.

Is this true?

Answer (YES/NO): YES